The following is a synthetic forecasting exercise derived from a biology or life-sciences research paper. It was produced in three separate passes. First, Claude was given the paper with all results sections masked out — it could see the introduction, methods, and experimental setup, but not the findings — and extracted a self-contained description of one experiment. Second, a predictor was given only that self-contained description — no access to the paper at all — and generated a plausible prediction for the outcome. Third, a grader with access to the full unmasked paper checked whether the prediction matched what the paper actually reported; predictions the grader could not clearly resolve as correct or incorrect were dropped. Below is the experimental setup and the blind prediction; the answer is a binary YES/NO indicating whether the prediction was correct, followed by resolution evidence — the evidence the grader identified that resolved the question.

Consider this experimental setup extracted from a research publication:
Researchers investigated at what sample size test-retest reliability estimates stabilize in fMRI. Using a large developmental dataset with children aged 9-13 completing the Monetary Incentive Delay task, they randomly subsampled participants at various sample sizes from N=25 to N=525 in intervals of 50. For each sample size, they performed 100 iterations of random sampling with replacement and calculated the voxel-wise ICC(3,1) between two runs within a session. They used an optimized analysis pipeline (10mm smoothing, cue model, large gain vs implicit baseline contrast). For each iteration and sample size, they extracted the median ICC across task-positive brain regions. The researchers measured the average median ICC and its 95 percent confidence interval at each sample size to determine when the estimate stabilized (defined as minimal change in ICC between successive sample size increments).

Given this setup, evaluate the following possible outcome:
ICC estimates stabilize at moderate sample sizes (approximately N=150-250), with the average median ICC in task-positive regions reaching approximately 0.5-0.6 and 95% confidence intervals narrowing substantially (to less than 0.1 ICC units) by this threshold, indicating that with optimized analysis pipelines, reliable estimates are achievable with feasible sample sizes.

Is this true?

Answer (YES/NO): NO